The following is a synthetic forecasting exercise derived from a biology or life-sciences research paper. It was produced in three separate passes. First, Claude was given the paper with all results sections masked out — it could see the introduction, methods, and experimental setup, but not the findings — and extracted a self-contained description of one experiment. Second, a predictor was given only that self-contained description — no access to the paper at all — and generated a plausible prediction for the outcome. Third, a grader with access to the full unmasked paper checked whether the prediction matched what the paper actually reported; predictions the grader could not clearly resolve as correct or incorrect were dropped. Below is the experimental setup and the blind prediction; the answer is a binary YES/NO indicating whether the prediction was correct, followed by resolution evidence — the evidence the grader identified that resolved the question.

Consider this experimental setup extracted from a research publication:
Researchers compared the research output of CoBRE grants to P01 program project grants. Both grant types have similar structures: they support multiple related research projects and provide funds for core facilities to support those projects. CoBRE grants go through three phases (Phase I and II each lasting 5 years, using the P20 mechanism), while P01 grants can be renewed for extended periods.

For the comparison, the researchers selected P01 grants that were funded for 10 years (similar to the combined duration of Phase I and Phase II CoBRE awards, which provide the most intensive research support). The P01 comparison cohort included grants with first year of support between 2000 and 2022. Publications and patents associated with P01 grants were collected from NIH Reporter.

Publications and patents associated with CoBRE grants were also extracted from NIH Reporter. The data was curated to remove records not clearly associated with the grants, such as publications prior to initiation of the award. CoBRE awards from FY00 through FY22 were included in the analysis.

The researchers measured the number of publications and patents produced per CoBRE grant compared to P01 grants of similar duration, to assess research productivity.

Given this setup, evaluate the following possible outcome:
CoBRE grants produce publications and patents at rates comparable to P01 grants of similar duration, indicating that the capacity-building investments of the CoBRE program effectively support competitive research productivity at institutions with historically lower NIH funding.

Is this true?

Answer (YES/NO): NO